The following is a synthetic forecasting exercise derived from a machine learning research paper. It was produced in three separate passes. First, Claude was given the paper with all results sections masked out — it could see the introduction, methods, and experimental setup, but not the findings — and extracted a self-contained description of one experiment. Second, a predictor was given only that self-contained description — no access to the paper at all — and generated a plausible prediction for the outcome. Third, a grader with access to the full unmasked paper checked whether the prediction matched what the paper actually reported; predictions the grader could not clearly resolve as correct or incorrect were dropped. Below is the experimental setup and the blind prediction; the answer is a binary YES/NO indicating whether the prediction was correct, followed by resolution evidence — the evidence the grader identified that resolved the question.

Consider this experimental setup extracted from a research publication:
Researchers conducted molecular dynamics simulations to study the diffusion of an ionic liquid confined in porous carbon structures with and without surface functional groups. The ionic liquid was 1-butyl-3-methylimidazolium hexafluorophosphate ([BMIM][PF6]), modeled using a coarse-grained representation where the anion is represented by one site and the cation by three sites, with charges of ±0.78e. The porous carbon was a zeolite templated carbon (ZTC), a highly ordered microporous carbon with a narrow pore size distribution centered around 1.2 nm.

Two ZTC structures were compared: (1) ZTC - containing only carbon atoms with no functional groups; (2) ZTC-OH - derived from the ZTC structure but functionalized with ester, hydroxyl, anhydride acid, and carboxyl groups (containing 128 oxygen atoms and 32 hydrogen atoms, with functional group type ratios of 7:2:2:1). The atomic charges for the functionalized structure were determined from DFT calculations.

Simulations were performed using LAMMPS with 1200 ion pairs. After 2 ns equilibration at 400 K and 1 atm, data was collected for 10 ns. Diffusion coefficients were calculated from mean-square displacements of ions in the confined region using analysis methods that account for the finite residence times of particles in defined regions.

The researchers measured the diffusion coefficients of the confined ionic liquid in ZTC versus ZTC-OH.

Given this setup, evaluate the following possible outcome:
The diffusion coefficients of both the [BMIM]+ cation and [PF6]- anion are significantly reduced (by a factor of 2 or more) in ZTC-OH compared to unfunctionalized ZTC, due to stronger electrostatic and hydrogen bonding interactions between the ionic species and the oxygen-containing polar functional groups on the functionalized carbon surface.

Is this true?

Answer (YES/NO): NO